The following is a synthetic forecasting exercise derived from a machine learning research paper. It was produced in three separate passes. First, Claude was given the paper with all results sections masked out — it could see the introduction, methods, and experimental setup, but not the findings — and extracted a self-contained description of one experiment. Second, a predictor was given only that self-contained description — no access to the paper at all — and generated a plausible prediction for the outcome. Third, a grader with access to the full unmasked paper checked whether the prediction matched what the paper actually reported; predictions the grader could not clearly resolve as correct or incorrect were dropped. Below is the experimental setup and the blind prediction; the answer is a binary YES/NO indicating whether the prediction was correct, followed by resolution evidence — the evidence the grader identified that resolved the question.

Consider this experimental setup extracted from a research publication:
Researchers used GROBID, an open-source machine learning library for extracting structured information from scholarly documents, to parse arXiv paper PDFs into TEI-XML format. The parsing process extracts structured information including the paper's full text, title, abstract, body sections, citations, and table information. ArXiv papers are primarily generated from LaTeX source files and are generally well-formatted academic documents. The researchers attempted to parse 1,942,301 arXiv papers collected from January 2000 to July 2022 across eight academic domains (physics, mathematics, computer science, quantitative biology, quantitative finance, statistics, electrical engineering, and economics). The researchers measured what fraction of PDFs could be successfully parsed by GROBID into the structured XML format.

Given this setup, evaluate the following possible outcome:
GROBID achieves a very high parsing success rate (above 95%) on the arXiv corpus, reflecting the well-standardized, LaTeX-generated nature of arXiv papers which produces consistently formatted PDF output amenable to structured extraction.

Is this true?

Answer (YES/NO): YES